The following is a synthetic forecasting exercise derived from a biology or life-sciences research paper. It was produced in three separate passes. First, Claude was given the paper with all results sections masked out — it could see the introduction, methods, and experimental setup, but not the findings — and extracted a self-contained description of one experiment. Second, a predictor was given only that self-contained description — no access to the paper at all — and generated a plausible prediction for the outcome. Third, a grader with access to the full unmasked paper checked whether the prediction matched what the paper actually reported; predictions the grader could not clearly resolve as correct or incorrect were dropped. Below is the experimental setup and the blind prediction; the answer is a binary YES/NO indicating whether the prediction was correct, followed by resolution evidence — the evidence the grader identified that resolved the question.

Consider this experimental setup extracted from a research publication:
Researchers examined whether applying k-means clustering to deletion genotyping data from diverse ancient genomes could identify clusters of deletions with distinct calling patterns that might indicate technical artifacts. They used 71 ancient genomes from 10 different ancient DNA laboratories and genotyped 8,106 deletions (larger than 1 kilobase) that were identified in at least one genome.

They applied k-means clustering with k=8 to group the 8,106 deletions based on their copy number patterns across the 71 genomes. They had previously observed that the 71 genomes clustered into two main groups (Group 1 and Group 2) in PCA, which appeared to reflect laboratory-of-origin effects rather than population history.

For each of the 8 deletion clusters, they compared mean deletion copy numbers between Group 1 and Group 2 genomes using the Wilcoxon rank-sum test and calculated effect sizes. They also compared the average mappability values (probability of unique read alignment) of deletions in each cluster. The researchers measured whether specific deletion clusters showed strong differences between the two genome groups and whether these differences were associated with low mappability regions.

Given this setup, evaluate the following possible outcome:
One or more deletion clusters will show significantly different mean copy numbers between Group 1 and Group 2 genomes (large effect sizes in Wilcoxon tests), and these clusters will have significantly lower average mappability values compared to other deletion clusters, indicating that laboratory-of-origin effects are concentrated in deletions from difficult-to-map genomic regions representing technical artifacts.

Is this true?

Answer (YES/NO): YES